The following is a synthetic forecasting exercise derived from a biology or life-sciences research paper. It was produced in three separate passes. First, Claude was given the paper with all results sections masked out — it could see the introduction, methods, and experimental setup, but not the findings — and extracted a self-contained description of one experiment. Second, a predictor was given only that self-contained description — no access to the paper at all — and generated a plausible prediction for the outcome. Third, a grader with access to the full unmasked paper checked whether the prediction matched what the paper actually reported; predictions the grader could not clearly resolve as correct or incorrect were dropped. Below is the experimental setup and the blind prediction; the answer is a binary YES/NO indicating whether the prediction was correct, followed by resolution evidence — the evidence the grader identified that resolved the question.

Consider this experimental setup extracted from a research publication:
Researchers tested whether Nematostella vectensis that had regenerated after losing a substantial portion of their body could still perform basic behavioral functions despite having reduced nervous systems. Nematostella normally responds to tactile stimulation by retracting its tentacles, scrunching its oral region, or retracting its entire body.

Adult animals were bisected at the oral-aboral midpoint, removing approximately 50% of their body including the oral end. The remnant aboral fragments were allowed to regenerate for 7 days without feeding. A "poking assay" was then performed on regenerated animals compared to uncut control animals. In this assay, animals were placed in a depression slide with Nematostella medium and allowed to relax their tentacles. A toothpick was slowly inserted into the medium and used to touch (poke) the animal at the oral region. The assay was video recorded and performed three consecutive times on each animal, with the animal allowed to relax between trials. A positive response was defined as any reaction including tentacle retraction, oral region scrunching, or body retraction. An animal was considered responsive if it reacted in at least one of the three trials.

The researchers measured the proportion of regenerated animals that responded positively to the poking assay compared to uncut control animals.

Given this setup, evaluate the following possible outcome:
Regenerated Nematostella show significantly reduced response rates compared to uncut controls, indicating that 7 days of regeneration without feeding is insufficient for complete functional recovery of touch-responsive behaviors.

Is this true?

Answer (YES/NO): NO